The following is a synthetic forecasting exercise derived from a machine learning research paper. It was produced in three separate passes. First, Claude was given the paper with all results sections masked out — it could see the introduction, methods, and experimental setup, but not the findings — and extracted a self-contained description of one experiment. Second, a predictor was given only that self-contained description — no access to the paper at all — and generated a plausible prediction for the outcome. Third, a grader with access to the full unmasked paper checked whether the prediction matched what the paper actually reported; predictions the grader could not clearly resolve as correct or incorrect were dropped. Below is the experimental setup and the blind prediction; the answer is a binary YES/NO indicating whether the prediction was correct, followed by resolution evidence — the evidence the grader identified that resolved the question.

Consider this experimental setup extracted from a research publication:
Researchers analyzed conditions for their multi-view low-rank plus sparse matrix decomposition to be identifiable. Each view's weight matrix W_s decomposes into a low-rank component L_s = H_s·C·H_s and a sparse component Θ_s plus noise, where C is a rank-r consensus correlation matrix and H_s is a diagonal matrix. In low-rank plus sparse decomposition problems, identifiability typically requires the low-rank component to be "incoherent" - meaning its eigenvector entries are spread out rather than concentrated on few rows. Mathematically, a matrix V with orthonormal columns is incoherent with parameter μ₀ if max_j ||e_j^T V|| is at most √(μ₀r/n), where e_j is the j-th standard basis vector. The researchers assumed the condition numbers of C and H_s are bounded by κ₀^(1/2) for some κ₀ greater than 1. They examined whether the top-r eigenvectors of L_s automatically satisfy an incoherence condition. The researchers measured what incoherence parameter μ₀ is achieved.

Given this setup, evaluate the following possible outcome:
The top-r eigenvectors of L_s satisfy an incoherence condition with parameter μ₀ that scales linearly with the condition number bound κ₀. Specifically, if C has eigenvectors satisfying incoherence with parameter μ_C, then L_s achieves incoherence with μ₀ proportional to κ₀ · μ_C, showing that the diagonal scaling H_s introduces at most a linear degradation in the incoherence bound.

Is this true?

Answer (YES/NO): NO